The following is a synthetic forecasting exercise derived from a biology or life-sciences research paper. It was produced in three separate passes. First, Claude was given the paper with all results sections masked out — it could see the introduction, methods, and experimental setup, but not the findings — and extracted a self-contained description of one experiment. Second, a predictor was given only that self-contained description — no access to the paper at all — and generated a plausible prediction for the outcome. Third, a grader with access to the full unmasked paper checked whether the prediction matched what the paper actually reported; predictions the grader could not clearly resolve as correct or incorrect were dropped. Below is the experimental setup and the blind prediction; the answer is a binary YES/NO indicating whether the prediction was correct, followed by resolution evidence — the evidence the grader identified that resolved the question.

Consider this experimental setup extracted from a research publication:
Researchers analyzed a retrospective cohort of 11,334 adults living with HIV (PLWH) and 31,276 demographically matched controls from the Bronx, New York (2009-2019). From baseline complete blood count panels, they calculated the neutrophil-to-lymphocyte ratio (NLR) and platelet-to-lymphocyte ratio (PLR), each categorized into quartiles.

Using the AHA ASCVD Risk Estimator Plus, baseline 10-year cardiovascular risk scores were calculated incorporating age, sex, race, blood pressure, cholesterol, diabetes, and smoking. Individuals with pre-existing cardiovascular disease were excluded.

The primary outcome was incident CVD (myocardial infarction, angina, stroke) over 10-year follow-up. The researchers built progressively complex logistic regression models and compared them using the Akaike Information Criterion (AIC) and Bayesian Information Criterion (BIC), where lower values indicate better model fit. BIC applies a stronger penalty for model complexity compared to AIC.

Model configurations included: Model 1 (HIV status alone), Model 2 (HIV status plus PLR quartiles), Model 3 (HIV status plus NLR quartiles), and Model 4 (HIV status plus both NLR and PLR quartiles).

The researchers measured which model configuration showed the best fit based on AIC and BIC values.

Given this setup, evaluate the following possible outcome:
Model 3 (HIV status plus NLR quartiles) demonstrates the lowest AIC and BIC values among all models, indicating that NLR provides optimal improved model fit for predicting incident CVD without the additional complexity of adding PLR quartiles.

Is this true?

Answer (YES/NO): NO